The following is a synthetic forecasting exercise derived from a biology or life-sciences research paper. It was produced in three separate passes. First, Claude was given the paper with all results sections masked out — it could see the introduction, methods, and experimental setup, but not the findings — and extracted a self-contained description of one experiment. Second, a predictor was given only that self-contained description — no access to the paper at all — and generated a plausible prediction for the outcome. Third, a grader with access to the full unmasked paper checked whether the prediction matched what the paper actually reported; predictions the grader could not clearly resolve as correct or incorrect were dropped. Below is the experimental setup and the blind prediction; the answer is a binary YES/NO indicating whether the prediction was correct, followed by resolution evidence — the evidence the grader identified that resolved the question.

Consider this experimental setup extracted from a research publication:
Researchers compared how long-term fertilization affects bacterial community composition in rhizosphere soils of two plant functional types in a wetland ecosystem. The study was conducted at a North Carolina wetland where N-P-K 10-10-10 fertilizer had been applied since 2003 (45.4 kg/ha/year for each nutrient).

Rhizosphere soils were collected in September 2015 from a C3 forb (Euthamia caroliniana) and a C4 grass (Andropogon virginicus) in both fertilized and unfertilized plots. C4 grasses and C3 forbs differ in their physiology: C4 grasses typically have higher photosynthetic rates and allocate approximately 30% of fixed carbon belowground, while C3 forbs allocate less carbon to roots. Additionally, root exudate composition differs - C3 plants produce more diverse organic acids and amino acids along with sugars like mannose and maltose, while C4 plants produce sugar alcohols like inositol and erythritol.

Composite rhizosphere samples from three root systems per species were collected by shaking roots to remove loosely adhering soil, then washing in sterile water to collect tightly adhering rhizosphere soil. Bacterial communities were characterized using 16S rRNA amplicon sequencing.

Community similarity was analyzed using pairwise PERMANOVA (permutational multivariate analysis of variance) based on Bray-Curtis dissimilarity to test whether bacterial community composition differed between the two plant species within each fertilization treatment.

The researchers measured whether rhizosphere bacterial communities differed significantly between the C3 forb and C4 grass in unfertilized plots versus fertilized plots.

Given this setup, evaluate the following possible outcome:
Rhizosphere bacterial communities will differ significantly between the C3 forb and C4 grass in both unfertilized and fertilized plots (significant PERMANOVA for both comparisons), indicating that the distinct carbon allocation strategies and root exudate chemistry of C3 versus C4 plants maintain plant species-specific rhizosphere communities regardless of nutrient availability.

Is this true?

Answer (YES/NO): NO